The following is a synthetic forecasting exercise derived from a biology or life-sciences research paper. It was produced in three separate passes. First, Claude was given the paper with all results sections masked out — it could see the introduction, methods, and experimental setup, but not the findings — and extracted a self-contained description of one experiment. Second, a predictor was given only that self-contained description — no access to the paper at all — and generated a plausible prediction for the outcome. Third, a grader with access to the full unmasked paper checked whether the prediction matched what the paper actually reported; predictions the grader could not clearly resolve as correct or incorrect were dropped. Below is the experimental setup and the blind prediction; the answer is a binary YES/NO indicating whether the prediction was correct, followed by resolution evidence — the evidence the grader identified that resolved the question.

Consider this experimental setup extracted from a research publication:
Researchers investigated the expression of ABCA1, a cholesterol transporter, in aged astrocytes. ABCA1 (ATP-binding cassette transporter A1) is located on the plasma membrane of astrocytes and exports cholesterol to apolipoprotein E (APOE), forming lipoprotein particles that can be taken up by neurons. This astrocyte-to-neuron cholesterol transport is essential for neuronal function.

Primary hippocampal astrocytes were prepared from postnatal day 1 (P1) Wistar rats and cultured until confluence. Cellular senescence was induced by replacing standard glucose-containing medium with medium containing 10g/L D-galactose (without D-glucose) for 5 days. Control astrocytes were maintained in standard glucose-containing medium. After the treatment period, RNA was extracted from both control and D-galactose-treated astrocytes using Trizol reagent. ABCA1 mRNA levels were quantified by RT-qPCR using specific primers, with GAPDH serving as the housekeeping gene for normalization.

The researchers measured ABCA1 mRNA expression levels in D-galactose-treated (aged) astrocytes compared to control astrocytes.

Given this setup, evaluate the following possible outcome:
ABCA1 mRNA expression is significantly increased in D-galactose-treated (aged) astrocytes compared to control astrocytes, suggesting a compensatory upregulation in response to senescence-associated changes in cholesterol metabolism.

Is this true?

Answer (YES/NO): NO